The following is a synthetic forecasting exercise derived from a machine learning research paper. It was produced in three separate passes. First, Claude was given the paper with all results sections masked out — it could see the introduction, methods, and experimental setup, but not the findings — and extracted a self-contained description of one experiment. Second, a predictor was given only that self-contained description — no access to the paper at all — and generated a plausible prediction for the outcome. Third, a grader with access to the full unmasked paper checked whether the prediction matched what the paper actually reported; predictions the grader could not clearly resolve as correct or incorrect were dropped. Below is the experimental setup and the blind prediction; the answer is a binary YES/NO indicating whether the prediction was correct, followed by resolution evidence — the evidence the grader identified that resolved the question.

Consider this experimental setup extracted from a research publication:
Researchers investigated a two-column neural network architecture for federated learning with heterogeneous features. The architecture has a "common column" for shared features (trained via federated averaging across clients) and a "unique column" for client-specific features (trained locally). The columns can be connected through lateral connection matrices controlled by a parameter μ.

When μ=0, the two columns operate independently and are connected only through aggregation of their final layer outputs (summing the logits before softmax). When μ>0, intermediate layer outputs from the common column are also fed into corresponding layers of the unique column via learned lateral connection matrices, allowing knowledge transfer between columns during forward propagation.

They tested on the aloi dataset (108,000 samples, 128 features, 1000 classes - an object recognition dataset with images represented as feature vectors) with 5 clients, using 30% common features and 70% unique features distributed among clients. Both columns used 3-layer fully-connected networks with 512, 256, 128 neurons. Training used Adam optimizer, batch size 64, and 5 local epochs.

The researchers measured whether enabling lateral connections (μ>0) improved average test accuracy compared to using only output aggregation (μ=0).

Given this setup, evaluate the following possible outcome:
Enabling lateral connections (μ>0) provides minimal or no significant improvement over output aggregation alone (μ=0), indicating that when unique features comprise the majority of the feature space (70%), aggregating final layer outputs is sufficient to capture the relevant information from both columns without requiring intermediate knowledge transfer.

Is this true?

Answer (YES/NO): NO